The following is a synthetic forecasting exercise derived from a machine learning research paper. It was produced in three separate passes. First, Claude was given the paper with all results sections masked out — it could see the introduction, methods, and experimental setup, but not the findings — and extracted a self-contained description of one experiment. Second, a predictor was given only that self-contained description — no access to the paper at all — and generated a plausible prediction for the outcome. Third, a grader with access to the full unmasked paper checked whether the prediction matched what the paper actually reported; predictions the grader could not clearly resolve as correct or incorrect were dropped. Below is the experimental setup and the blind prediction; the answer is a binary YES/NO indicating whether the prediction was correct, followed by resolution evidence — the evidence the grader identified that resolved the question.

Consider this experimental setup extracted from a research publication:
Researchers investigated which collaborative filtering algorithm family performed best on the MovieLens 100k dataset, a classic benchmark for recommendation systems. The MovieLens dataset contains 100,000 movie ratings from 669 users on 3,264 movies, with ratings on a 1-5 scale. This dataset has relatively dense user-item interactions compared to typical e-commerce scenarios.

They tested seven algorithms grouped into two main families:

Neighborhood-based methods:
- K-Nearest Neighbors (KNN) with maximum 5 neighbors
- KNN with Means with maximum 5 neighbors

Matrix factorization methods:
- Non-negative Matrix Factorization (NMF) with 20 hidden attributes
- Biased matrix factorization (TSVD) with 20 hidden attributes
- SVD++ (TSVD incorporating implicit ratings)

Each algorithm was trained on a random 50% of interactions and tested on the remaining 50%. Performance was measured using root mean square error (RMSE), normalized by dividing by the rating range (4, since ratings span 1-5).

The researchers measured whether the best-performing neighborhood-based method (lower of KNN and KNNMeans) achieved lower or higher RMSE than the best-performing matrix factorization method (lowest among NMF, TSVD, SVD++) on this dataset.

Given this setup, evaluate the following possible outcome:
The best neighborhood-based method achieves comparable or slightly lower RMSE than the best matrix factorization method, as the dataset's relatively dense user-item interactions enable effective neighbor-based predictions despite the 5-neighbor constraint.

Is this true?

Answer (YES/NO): NO